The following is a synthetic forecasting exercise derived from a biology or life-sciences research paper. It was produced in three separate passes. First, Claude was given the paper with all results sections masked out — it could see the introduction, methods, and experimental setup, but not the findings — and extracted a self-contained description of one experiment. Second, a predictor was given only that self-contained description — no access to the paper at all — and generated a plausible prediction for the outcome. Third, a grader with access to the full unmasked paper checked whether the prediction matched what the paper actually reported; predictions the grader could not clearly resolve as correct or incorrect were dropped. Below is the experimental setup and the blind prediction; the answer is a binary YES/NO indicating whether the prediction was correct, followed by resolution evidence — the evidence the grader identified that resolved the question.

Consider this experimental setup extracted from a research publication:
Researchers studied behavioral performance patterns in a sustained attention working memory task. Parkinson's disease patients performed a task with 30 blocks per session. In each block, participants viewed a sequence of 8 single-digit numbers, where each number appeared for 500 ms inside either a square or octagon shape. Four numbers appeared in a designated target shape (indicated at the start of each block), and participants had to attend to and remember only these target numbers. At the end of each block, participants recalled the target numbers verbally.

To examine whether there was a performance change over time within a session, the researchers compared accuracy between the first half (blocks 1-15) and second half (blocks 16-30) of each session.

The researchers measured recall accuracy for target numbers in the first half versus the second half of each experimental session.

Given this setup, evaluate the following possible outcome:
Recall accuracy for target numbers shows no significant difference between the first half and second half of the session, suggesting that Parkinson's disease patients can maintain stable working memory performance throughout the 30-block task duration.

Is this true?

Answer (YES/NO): YES